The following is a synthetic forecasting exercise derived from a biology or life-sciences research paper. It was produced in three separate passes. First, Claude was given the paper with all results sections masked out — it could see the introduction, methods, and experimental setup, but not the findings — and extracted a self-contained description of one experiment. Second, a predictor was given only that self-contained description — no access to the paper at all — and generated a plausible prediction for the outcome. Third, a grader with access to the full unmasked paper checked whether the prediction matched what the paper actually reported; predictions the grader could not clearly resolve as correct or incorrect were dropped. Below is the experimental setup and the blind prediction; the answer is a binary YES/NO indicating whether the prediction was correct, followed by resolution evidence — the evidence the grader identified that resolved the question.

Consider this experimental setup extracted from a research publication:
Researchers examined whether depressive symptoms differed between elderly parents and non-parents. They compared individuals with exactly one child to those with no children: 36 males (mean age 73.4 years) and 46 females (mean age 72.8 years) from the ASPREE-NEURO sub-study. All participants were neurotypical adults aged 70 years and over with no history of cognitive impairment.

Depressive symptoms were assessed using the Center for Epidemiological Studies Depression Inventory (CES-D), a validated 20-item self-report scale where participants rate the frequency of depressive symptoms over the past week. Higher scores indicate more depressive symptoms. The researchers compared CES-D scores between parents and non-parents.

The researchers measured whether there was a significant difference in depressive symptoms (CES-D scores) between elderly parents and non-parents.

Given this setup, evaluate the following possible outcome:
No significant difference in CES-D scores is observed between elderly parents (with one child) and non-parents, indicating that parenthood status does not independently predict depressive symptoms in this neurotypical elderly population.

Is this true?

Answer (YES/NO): YES